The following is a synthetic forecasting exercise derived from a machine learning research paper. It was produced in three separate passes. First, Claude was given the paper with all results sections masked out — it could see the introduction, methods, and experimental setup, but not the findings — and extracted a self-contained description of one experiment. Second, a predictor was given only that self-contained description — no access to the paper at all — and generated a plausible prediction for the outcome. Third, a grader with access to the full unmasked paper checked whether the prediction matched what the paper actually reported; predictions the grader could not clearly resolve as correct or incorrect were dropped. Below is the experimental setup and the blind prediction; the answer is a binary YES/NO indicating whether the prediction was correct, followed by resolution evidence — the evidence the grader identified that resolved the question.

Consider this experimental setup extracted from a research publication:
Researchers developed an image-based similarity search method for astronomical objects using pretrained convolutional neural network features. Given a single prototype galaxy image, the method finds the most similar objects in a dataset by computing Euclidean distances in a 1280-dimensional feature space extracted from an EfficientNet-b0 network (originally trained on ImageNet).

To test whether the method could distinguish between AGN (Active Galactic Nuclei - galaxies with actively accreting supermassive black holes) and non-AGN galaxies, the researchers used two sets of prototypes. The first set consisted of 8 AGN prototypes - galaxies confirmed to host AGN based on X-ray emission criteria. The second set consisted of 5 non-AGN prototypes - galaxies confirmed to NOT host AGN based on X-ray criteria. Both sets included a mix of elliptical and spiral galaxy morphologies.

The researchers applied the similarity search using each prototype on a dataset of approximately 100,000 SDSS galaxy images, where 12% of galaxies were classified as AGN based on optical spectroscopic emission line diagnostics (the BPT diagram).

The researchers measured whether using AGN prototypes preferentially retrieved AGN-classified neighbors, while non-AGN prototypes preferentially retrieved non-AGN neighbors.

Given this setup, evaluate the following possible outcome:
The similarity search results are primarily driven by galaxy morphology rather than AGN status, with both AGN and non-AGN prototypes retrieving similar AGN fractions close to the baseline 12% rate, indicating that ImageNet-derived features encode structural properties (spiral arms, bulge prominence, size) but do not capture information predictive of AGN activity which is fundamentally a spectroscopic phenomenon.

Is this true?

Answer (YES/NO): NO